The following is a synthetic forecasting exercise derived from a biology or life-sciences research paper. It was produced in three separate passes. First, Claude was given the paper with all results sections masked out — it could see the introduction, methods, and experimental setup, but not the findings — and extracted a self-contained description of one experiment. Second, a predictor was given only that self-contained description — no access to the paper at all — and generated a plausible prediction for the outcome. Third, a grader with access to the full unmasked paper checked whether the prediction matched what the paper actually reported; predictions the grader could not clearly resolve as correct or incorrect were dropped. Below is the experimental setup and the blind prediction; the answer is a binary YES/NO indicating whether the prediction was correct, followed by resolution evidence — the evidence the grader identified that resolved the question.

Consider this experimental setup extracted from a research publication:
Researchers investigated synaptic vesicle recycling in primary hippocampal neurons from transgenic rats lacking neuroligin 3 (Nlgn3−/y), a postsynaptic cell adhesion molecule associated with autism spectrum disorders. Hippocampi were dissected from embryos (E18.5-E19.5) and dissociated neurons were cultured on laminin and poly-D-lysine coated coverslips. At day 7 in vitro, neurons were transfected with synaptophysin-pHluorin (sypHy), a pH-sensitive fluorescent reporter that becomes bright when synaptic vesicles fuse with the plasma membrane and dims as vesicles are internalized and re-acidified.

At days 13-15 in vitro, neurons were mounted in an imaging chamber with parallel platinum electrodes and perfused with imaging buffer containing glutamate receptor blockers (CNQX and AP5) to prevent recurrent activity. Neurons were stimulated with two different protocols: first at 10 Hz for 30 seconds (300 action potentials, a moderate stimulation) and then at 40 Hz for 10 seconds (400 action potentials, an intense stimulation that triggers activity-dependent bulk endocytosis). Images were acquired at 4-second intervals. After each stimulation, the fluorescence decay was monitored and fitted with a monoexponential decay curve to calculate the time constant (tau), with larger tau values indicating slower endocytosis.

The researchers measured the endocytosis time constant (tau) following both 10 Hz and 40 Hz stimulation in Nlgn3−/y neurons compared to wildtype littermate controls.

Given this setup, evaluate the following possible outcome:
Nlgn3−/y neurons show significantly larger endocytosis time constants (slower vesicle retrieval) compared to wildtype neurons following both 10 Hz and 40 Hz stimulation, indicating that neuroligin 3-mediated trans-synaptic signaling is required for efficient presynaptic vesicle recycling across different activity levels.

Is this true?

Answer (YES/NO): NO